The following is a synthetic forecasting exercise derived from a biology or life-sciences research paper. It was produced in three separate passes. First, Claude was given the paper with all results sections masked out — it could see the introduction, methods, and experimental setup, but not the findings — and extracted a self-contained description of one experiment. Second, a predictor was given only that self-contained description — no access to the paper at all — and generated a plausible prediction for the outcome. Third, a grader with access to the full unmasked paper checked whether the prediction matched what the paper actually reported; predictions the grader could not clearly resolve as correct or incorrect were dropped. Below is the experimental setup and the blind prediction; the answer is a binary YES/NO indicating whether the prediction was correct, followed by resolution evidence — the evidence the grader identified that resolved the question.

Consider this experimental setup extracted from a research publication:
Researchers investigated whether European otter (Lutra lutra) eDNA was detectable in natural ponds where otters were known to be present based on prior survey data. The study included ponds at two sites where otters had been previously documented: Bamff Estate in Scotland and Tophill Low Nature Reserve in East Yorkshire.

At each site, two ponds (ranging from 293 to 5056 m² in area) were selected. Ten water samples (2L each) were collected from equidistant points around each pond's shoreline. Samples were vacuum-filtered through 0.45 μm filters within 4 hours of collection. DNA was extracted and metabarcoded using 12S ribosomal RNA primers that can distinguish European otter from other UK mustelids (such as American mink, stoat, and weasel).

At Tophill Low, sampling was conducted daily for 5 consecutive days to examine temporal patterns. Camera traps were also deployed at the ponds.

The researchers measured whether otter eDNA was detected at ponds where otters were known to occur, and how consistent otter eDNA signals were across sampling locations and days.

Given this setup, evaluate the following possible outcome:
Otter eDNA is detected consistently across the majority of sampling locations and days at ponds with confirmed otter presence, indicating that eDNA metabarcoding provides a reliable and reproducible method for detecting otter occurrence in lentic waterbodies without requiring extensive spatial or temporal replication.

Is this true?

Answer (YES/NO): NO